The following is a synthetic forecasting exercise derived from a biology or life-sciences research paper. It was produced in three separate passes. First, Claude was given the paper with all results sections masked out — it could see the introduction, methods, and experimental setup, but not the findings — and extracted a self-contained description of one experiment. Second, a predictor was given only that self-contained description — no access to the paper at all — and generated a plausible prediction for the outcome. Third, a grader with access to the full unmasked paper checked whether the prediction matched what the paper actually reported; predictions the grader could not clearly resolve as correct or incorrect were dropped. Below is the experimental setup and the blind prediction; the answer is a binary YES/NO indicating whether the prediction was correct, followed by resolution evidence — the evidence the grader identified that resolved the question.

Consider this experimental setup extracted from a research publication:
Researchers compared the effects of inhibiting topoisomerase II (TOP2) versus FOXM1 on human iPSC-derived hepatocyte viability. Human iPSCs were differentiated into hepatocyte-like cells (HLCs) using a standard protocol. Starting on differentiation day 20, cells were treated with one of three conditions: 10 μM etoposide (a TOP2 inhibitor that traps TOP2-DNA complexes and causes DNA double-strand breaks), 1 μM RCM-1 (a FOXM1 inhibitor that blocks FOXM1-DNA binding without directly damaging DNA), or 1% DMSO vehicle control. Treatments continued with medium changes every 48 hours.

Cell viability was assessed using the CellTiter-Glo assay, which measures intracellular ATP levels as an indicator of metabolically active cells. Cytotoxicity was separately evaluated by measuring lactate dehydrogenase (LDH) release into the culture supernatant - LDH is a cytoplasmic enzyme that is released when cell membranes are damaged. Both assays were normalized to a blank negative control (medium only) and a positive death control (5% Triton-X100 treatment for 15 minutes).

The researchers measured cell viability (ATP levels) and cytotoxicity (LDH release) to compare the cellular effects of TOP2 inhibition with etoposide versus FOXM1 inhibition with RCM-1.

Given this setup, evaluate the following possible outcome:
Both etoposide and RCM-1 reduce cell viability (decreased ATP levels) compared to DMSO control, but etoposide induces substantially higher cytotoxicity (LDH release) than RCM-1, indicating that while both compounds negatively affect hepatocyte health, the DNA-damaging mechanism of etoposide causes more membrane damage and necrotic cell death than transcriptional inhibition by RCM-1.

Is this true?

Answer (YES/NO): NO